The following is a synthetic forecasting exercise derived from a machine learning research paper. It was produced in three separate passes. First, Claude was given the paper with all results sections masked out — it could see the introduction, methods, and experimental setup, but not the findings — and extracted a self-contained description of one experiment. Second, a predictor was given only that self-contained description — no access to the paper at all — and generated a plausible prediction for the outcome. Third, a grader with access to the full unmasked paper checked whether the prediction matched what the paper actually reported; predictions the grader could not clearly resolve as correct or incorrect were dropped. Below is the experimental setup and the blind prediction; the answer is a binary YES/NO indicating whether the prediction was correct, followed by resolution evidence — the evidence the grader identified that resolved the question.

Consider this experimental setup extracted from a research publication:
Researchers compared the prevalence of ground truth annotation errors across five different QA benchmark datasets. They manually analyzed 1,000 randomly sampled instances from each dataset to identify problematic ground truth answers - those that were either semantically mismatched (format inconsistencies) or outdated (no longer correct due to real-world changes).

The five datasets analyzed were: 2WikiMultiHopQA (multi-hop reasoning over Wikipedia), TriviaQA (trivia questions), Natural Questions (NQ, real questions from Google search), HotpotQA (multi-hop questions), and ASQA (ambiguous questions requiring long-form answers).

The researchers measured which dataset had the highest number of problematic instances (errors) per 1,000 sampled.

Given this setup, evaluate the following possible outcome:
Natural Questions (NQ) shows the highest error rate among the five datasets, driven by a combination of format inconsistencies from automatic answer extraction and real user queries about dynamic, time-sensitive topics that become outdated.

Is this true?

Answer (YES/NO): YES